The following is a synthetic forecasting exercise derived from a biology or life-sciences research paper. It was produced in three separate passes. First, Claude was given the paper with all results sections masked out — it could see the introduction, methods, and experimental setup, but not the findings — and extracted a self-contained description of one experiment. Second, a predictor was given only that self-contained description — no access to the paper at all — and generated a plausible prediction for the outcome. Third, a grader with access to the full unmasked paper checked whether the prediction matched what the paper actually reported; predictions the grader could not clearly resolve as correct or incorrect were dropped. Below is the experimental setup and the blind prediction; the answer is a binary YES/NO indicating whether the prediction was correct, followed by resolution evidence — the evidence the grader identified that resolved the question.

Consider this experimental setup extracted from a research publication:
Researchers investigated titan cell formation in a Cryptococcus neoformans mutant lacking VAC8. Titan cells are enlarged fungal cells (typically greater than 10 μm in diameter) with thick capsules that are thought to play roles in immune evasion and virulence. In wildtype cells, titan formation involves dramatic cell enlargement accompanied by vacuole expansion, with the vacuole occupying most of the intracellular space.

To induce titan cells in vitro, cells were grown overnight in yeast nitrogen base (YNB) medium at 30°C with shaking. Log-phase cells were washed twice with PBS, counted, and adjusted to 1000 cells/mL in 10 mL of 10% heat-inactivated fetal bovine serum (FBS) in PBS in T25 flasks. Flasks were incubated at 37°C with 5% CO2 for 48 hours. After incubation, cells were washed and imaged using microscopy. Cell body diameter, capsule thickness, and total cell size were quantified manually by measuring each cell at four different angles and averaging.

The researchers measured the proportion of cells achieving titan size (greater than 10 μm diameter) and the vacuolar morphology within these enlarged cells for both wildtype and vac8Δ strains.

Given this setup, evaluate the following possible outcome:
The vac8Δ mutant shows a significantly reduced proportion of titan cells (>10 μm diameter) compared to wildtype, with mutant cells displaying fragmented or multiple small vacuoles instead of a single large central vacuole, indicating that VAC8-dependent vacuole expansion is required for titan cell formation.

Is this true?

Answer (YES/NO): YES